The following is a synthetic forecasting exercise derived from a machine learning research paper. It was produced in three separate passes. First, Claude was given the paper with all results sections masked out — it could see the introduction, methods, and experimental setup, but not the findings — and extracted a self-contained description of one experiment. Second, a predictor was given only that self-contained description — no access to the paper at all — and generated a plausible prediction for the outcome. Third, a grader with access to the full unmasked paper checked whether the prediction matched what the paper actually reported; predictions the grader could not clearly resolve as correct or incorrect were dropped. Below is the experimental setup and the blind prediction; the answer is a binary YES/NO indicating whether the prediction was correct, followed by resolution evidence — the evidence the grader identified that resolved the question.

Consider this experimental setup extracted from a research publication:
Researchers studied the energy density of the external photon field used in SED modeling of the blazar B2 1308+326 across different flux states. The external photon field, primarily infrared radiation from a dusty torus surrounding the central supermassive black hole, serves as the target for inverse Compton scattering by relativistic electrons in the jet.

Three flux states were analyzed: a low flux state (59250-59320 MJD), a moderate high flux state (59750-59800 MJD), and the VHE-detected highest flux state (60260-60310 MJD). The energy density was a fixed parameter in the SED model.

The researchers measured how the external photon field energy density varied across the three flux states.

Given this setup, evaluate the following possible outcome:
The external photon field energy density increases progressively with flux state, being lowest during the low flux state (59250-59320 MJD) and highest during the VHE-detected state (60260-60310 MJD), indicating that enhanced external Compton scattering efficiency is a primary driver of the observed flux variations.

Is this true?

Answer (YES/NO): NO